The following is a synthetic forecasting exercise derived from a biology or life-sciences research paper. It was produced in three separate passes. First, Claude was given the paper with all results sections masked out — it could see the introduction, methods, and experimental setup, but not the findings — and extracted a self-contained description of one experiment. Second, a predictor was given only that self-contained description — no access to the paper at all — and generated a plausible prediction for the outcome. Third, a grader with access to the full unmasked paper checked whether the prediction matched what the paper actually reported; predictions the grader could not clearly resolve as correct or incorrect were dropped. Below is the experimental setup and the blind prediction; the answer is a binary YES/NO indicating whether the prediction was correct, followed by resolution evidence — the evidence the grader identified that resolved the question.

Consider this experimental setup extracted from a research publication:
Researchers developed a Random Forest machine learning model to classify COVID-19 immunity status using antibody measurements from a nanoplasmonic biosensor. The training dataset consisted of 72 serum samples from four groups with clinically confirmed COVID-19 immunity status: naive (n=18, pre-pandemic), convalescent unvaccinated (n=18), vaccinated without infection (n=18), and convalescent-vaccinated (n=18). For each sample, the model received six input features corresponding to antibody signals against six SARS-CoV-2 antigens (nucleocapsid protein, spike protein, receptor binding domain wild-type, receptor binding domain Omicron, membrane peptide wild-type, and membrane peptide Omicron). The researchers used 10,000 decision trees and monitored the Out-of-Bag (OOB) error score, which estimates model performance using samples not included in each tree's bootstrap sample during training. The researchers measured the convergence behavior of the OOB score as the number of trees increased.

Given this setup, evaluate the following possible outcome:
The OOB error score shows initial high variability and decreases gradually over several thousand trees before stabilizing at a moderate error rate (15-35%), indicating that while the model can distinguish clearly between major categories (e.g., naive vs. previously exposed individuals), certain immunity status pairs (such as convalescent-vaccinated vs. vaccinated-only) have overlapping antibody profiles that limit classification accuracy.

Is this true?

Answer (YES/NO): NO